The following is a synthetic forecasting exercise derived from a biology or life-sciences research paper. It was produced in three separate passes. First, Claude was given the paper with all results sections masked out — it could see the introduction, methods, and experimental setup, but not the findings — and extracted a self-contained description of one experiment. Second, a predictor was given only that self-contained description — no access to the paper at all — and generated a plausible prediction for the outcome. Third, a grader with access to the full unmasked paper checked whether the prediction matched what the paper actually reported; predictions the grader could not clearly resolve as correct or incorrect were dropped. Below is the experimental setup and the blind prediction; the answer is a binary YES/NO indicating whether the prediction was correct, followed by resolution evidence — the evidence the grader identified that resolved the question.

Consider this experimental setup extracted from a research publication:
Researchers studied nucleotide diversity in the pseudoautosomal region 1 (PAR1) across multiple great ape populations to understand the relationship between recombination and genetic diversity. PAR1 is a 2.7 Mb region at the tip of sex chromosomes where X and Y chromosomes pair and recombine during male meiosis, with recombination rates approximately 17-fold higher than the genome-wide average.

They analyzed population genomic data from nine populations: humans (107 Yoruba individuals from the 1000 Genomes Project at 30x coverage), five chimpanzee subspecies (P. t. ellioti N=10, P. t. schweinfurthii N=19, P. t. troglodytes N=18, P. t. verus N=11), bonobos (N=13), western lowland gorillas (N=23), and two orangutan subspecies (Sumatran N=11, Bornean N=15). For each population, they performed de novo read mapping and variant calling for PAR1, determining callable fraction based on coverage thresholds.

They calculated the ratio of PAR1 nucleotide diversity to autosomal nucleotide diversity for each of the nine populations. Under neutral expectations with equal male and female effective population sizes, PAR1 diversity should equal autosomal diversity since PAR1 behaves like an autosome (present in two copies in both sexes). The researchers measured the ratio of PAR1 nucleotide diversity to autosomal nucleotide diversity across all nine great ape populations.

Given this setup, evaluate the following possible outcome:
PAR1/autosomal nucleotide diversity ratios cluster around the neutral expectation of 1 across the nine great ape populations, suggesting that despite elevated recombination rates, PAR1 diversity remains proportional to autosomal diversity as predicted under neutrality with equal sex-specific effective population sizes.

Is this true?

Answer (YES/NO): NO